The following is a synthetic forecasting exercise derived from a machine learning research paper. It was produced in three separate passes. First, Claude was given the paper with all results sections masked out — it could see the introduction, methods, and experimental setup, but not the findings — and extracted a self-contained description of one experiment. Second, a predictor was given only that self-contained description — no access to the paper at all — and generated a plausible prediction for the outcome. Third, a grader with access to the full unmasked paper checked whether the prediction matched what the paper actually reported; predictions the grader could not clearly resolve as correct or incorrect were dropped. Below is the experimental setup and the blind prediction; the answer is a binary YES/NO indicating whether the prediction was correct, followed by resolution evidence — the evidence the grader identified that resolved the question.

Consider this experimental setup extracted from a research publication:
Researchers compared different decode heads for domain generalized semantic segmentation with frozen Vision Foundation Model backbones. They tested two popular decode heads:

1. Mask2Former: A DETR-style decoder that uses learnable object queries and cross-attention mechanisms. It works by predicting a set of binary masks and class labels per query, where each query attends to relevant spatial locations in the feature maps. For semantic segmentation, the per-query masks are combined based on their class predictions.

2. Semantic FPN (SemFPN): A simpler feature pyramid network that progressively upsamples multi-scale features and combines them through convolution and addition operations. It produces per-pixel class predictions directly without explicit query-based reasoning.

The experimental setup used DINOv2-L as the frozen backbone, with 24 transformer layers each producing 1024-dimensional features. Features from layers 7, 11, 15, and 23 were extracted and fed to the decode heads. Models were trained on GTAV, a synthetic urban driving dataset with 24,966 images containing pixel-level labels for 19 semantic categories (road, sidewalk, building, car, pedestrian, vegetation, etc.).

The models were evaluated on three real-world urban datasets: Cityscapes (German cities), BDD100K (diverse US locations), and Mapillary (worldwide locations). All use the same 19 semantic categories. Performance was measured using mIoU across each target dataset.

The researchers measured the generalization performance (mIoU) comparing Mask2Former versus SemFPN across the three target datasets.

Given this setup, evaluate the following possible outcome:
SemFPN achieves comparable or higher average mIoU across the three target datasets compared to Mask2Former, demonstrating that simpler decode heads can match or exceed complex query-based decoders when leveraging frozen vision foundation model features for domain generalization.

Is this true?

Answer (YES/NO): NO